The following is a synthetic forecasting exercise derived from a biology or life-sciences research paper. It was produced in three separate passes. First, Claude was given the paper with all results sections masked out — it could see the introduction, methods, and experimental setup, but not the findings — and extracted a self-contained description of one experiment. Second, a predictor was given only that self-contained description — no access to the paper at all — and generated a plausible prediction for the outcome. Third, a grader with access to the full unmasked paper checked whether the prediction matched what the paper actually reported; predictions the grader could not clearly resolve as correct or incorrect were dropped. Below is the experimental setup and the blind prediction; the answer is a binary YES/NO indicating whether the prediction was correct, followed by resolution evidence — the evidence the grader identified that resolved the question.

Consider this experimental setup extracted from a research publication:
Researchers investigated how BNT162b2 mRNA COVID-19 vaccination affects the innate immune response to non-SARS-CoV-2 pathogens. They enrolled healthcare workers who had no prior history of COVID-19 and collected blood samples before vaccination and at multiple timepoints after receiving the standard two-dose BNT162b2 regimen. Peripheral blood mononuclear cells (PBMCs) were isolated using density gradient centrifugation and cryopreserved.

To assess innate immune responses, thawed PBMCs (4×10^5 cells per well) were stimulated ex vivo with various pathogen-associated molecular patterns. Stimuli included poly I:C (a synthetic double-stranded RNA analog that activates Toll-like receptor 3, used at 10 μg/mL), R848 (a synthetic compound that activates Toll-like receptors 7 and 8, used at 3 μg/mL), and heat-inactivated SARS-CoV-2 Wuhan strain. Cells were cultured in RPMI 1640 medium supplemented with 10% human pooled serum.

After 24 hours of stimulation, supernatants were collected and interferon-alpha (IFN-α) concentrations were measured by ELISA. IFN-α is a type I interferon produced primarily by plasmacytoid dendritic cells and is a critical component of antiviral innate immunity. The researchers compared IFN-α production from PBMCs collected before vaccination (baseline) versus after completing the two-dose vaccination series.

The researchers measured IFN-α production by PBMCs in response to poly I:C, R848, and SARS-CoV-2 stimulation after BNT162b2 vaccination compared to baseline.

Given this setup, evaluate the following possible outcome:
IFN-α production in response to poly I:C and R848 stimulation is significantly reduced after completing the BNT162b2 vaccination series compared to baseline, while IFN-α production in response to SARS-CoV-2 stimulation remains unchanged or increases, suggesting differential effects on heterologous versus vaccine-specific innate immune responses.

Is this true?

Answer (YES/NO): NO